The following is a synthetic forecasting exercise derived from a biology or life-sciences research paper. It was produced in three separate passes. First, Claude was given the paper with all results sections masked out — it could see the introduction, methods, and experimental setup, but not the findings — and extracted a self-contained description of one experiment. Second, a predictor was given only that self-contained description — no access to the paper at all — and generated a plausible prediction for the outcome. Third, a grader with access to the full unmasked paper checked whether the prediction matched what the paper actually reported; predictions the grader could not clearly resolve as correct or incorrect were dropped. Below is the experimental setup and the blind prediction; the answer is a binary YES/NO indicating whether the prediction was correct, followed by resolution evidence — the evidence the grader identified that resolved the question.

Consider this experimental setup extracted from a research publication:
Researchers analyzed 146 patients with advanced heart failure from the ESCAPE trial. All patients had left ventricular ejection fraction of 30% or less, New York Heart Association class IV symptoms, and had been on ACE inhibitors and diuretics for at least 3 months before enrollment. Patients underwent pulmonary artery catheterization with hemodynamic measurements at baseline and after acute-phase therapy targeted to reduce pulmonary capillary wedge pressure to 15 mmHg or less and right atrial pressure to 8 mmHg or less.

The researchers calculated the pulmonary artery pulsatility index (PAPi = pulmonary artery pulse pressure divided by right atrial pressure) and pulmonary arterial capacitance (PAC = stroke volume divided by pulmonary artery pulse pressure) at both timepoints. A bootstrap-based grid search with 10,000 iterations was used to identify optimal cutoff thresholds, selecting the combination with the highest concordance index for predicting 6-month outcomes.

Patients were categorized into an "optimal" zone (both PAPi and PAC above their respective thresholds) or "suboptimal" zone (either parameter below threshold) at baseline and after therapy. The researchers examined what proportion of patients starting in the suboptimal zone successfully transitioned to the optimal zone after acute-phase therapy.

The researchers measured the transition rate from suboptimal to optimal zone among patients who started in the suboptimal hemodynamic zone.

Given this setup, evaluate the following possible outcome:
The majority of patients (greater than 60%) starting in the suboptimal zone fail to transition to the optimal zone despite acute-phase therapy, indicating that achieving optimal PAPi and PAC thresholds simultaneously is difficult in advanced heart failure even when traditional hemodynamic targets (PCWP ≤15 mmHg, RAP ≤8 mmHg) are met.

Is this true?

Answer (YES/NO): YES